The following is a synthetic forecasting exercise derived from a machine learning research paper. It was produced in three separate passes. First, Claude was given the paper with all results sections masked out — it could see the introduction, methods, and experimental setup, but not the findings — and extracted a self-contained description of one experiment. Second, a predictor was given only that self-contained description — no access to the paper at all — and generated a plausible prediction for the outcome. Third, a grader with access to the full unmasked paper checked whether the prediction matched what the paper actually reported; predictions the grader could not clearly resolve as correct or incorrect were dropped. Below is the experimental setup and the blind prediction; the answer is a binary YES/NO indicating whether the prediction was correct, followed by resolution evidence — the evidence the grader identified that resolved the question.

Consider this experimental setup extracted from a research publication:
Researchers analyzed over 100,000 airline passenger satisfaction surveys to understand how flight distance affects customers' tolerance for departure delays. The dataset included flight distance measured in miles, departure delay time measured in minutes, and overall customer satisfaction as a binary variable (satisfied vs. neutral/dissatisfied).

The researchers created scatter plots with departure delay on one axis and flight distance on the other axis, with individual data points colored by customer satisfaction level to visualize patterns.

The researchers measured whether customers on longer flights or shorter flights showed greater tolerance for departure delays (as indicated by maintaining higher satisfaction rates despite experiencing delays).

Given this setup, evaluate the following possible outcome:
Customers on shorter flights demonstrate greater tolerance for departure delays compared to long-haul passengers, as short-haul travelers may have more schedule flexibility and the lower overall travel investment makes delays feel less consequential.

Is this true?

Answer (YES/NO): NO